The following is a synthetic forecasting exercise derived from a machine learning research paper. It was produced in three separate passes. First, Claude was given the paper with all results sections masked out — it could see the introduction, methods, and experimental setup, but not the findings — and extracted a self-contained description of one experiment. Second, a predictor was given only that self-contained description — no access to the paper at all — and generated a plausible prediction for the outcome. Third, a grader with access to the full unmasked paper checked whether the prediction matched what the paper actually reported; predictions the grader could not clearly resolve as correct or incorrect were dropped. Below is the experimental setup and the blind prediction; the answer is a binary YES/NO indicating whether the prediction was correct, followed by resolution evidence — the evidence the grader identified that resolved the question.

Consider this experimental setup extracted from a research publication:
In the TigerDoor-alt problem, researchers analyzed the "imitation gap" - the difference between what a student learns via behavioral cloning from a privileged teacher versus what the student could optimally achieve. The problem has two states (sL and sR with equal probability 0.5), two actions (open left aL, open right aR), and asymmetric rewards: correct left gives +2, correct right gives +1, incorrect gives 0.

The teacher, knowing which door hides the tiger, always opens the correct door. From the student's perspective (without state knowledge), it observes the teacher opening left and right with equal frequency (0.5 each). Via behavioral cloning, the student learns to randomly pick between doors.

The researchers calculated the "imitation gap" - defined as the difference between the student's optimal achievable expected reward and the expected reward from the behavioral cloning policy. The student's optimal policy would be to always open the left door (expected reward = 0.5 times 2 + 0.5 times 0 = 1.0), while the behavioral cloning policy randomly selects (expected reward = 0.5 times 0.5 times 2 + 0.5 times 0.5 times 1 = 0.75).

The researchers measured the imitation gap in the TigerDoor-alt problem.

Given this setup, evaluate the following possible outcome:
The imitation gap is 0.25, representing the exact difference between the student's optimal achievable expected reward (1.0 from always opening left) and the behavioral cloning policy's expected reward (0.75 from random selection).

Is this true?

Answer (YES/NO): YES